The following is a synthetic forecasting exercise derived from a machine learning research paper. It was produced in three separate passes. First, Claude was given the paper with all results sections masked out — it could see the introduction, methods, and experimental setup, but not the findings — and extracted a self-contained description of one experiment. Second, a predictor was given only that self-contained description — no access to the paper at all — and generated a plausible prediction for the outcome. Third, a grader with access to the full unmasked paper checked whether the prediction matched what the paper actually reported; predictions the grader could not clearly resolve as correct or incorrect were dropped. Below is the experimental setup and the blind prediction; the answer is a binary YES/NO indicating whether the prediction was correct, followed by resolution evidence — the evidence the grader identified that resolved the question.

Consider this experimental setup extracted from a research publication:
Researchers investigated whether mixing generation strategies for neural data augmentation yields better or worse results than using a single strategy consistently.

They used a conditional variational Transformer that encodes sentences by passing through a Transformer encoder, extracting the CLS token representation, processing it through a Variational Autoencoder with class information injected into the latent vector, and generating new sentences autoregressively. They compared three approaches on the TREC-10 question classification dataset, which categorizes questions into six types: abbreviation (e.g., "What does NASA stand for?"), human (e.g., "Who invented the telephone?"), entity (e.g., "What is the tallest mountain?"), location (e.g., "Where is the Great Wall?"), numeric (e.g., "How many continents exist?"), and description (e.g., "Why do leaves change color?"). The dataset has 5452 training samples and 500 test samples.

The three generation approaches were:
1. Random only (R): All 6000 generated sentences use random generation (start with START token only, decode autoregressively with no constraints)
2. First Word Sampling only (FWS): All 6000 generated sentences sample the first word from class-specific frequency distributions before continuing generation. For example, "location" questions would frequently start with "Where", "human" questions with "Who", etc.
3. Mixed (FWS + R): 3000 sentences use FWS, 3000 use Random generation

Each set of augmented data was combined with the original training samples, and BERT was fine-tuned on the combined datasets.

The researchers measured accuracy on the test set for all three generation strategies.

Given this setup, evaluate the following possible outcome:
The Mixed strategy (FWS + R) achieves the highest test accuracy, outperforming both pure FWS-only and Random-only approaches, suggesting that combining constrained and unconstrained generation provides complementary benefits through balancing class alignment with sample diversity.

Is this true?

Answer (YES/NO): NO